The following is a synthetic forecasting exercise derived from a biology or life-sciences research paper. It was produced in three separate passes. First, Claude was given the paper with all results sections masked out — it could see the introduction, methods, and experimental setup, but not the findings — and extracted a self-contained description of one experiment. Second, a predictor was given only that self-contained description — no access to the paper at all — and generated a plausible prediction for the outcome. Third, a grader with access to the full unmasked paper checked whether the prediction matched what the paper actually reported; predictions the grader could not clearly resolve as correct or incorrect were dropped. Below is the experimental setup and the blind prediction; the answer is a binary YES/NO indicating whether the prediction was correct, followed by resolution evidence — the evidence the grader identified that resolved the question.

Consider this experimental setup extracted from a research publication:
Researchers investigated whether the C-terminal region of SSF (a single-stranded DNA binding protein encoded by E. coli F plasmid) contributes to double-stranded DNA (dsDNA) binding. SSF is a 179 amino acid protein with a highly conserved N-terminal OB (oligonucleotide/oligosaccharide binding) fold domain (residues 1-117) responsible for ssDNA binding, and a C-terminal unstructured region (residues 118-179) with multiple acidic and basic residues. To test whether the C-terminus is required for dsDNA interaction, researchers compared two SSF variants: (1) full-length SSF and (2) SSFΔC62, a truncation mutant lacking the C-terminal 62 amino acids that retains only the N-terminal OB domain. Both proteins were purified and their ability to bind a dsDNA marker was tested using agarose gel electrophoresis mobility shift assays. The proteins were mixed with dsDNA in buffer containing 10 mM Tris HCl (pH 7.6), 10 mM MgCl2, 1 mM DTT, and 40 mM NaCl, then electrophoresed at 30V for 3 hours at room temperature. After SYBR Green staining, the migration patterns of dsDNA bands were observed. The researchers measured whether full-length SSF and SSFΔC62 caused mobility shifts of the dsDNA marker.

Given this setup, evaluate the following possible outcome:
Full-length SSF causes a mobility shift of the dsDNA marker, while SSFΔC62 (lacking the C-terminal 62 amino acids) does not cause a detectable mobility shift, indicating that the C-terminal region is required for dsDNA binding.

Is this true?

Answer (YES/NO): YES